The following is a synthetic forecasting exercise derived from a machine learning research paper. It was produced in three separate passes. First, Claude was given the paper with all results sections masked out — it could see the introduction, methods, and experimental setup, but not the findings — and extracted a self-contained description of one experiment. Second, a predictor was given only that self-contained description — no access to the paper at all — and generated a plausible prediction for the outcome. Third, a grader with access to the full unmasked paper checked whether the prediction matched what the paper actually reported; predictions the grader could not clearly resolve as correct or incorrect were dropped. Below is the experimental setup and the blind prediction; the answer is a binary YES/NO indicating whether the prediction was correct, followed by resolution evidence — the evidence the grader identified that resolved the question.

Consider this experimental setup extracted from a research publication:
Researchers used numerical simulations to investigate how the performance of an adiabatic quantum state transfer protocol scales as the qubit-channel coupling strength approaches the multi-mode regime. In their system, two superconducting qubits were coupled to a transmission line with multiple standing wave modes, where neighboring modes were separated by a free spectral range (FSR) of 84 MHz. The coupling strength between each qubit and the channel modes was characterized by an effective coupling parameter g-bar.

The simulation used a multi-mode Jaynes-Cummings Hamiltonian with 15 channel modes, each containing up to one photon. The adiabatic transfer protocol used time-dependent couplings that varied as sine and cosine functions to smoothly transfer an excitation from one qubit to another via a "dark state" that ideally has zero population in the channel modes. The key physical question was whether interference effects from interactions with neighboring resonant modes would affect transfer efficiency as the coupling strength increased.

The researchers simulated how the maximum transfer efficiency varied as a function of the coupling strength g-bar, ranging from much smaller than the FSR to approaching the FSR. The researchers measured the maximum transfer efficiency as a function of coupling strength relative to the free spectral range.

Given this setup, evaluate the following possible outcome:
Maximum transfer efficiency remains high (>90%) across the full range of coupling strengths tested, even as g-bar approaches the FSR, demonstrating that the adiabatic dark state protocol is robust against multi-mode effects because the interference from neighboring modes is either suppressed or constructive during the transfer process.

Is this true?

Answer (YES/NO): NO